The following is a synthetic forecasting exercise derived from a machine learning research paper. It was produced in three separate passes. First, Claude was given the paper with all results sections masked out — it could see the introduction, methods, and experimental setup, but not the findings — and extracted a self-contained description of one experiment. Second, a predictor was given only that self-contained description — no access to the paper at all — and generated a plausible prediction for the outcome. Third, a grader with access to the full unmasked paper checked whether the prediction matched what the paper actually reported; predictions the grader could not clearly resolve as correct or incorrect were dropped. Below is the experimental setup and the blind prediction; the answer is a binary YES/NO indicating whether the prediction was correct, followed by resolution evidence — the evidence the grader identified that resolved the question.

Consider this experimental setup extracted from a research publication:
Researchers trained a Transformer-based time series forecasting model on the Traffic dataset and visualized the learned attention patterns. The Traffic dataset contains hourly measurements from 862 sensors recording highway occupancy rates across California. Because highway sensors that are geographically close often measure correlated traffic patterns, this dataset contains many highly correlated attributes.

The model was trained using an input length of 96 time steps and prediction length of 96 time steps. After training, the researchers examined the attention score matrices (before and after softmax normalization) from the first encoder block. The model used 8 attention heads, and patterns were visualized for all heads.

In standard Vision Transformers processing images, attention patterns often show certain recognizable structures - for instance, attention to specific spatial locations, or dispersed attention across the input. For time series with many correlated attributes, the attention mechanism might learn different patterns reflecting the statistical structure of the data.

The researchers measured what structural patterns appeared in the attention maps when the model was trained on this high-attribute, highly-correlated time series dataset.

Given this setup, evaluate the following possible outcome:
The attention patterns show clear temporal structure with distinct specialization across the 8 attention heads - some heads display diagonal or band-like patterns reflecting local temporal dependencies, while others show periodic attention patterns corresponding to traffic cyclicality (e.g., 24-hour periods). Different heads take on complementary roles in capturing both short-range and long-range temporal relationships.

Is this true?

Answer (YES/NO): NO